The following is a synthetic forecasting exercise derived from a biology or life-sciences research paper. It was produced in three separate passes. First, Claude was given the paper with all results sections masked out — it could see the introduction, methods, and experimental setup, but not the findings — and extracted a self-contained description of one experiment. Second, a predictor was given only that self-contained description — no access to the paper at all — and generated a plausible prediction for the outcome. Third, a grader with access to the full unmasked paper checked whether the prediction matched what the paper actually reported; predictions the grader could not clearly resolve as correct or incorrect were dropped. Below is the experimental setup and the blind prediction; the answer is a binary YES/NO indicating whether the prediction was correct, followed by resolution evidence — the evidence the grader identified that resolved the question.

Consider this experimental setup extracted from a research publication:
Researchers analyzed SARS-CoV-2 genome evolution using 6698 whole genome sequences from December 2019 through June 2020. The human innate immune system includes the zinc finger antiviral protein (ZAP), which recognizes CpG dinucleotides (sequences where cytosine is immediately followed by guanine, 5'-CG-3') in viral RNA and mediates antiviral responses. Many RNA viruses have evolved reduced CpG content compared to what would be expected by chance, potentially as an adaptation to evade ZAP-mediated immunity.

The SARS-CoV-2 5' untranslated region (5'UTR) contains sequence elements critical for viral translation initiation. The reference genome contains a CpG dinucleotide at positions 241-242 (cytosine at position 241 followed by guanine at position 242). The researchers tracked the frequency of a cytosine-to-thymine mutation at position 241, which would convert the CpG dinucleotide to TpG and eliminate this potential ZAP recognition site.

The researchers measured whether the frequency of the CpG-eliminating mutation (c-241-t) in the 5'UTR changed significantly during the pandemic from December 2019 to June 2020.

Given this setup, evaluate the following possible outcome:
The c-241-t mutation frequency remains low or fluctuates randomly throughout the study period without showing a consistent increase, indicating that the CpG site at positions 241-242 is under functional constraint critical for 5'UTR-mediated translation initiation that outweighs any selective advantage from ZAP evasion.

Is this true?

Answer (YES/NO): NO